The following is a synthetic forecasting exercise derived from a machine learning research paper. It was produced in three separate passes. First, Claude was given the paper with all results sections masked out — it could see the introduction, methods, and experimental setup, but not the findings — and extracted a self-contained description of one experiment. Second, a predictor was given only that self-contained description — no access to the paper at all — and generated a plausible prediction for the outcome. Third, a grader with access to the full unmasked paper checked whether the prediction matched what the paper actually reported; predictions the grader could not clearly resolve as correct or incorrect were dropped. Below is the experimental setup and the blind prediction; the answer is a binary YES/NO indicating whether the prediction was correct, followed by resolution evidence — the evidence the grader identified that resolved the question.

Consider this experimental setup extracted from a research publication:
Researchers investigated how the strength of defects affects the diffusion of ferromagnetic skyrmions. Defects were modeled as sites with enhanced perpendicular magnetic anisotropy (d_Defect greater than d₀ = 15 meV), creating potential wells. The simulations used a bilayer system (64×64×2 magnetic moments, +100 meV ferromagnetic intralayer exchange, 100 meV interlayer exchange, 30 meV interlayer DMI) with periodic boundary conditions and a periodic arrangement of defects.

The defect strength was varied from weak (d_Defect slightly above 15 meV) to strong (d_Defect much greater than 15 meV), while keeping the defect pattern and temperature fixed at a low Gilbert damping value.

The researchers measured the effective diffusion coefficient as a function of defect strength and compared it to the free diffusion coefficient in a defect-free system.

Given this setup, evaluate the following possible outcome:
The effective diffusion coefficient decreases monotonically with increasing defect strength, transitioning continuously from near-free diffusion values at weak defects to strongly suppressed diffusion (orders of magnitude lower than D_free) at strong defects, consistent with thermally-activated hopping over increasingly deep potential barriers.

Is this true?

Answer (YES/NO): NO